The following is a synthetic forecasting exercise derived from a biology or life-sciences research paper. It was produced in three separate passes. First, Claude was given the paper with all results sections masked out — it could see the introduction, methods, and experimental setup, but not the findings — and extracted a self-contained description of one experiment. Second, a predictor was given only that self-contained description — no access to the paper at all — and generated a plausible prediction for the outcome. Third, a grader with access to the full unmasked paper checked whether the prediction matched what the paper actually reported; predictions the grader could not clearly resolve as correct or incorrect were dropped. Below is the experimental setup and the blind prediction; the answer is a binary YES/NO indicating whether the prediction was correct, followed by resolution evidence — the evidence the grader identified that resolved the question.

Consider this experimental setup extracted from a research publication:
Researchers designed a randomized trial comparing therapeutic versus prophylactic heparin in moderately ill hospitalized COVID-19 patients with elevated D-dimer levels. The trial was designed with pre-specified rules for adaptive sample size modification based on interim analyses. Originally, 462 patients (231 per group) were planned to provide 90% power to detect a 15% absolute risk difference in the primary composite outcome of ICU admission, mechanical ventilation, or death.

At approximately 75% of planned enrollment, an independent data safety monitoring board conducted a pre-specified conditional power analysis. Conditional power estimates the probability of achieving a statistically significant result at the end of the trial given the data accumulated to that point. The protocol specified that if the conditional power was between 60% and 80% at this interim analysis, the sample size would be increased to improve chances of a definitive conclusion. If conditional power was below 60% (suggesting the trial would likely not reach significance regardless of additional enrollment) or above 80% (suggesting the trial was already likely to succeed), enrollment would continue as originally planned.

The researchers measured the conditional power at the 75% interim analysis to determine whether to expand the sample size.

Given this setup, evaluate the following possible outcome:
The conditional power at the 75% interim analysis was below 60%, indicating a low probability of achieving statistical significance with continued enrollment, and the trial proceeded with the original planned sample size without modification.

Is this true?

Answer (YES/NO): YES